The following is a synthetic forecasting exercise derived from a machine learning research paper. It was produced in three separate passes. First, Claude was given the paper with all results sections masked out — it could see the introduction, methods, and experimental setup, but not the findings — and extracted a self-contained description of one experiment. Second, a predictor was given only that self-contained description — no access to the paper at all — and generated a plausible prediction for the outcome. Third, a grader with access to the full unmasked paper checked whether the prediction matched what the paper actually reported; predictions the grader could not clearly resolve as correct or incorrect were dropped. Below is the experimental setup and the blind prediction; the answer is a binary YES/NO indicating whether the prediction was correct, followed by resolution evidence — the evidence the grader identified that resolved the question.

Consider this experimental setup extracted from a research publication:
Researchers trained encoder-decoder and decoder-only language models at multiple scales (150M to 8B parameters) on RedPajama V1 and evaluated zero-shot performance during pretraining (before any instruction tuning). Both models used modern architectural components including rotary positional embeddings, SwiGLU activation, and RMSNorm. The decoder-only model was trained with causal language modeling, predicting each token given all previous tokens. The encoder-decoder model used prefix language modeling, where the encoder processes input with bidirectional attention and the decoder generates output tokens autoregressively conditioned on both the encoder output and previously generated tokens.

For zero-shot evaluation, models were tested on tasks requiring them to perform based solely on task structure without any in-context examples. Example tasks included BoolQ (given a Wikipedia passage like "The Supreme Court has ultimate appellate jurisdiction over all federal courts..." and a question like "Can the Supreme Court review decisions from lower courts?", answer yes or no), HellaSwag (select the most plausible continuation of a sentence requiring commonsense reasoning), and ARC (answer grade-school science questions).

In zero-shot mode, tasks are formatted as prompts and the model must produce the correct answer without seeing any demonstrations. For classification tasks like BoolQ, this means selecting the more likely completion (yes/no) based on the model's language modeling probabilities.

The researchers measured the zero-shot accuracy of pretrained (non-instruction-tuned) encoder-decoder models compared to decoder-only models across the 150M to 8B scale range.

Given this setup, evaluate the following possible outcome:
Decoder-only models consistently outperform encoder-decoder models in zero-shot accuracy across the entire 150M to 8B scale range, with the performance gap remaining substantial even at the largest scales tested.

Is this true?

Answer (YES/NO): YES